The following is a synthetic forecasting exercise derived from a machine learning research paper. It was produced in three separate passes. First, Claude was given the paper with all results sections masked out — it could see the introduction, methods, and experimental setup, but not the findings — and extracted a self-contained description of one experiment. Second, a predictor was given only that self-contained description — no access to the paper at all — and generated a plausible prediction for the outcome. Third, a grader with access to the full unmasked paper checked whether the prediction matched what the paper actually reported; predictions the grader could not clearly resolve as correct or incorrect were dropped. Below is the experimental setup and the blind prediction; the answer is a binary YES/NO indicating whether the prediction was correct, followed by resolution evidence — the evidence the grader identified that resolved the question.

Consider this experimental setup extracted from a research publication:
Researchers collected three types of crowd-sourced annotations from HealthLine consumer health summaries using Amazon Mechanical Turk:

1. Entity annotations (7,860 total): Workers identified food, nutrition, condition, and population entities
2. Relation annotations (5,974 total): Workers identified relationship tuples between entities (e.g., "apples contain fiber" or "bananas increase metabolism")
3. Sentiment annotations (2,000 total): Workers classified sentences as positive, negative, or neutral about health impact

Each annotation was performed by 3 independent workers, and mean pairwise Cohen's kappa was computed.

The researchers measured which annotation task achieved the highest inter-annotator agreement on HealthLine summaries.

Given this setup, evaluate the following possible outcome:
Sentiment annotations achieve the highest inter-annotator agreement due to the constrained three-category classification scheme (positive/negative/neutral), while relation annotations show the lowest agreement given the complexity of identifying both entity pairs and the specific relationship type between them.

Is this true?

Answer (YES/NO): NO